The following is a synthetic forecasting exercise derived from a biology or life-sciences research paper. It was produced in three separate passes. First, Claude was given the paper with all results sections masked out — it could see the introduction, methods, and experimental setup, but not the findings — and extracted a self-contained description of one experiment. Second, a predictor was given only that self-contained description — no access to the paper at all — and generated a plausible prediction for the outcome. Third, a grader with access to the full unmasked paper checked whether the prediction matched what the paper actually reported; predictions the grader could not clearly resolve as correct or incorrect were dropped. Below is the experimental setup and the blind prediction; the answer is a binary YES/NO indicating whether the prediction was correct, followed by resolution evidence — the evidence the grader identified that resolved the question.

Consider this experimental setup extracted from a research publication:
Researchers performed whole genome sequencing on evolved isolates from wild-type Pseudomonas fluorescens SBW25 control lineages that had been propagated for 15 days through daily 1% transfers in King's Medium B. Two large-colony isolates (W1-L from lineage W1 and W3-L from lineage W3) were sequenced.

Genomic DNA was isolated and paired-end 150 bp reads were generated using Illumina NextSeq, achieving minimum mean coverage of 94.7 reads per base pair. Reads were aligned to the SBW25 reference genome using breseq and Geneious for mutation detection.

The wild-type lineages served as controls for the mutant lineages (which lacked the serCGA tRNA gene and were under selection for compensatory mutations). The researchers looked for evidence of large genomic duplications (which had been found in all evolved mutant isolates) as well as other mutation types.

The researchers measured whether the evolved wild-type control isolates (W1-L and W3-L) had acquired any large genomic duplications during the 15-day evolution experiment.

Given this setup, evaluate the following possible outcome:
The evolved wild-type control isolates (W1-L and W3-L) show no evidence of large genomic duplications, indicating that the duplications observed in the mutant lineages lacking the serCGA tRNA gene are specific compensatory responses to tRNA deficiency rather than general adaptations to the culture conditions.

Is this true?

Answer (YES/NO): YES